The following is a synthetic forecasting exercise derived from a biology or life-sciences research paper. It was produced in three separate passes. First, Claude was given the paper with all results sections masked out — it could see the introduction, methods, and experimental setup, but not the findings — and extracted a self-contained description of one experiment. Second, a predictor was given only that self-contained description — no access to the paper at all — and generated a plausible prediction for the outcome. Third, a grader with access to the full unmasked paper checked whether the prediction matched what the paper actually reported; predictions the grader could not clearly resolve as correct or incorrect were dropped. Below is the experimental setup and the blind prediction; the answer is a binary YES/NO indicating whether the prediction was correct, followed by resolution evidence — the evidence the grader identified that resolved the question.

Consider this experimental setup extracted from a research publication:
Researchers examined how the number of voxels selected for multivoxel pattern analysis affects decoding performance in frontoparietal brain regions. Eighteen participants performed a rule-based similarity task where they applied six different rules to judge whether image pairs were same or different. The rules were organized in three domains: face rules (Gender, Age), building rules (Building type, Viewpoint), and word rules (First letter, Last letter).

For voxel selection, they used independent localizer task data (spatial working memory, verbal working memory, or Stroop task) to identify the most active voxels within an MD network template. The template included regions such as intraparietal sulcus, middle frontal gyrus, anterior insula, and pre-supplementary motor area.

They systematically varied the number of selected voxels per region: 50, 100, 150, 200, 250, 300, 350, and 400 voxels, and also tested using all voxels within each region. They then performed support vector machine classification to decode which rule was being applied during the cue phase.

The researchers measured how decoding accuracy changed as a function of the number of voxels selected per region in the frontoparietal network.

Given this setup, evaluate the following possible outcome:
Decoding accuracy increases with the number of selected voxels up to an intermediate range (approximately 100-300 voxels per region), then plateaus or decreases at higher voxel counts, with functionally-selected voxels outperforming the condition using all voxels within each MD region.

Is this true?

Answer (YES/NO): NO